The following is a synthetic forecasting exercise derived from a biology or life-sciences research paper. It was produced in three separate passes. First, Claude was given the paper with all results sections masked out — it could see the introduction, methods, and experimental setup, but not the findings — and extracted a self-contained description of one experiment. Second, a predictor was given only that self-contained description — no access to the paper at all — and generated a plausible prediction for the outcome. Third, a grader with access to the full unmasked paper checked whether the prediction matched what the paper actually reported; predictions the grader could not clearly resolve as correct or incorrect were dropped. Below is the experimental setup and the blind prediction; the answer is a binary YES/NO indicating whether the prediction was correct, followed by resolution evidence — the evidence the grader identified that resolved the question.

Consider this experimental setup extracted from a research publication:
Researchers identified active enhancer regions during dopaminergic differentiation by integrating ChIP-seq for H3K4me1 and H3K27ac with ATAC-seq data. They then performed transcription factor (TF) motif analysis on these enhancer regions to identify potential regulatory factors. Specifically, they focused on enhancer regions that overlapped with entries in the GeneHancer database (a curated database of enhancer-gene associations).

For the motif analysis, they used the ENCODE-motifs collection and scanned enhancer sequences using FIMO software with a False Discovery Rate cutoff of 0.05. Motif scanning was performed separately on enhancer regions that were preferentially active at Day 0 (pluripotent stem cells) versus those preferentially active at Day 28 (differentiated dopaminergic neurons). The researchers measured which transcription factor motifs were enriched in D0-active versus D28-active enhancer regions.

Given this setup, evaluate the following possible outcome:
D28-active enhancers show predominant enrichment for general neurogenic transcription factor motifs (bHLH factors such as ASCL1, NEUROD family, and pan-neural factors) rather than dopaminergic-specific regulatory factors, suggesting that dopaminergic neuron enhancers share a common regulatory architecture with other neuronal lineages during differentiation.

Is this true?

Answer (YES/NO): NO